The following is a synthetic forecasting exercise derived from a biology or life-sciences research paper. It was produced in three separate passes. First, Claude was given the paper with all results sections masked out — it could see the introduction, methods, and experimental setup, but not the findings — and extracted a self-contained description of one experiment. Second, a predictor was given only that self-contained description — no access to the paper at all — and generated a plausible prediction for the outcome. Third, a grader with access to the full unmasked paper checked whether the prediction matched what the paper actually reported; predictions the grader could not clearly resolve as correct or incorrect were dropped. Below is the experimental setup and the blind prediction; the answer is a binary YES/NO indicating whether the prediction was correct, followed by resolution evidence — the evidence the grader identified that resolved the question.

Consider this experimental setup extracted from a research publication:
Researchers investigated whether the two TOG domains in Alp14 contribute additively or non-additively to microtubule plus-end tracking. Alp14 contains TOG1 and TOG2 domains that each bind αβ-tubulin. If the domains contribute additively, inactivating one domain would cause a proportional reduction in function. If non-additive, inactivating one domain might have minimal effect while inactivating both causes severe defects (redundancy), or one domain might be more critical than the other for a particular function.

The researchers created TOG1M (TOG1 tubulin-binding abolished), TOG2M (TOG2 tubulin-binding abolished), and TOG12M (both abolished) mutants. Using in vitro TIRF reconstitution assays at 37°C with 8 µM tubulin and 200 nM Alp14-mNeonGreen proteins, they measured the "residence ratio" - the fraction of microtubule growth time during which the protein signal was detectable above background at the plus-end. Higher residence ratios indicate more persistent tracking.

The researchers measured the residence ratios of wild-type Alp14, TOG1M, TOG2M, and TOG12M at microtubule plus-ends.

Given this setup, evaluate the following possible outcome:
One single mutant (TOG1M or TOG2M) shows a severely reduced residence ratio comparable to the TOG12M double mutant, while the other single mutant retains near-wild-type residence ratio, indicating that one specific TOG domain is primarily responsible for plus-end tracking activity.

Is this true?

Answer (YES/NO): NO